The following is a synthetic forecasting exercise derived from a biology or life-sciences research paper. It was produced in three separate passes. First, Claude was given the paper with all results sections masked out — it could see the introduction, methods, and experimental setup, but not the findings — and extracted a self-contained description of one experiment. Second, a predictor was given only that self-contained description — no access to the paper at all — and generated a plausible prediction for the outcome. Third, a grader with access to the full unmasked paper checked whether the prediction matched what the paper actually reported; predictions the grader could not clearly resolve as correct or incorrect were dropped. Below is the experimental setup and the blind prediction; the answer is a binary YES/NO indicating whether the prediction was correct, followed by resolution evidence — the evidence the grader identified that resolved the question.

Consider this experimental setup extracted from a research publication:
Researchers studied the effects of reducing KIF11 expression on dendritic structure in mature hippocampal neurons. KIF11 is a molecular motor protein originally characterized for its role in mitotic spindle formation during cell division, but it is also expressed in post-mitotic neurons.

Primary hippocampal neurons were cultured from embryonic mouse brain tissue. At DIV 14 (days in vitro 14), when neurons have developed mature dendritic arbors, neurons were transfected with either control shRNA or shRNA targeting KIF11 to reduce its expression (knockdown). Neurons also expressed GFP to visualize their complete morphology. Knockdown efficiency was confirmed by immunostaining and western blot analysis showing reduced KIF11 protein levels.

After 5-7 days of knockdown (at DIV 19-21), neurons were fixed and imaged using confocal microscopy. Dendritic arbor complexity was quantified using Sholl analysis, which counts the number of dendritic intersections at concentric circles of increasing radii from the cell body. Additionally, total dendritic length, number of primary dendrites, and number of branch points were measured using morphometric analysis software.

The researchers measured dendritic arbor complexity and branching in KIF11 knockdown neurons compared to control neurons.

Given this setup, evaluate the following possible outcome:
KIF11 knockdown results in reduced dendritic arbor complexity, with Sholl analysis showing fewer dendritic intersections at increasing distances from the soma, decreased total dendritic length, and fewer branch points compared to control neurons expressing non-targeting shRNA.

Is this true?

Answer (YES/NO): NO